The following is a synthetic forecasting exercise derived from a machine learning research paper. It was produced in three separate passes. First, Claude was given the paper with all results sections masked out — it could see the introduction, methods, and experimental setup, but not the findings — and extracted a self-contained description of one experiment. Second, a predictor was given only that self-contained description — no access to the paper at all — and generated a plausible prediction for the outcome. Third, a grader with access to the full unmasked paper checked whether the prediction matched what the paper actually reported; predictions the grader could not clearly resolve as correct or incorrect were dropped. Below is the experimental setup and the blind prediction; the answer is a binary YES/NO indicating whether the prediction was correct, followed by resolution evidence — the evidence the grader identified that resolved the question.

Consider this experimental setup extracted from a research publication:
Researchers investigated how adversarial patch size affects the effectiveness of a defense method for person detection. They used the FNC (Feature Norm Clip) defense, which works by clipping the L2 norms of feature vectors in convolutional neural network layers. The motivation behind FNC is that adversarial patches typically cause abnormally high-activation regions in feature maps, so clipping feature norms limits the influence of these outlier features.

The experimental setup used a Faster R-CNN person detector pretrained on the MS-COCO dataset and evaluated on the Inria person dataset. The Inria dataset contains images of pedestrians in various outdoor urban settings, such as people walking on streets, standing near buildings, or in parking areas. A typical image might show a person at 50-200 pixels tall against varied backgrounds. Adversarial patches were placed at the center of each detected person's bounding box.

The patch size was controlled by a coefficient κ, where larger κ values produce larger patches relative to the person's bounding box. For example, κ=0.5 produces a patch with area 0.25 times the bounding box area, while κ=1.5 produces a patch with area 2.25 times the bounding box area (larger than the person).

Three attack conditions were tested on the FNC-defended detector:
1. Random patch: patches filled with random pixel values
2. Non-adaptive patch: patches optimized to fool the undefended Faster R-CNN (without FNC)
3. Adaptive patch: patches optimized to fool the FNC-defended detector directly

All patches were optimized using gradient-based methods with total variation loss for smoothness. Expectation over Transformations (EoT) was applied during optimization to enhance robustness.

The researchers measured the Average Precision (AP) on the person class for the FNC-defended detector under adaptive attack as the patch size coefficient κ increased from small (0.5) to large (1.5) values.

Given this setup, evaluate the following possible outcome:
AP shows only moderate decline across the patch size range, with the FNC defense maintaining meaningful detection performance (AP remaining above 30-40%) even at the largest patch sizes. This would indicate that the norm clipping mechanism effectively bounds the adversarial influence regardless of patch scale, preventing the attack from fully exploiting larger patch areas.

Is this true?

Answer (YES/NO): NO